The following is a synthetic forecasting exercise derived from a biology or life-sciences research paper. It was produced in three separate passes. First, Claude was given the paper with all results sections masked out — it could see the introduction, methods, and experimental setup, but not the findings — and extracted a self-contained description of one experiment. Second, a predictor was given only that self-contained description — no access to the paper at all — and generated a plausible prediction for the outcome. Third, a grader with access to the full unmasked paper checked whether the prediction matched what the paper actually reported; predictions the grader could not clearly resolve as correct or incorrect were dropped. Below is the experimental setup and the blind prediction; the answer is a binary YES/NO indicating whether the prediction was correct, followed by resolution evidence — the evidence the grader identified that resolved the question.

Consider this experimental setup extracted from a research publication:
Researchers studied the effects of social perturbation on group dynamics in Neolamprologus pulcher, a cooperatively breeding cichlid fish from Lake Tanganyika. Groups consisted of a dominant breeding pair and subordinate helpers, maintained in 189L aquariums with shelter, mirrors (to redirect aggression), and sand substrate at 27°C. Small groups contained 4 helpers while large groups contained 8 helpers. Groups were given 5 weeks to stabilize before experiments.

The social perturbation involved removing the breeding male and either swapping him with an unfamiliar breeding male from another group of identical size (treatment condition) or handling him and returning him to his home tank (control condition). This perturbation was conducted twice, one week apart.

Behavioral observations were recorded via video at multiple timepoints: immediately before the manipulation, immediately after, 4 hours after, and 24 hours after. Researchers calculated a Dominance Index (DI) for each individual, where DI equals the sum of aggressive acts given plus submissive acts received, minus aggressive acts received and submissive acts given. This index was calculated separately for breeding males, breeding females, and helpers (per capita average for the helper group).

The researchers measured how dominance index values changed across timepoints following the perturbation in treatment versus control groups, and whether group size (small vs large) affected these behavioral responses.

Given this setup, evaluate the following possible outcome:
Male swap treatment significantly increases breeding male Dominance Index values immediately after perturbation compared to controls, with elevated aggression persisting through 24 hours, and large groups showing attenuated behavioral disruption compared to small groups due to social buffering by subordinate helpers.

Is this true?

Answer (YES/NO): NO